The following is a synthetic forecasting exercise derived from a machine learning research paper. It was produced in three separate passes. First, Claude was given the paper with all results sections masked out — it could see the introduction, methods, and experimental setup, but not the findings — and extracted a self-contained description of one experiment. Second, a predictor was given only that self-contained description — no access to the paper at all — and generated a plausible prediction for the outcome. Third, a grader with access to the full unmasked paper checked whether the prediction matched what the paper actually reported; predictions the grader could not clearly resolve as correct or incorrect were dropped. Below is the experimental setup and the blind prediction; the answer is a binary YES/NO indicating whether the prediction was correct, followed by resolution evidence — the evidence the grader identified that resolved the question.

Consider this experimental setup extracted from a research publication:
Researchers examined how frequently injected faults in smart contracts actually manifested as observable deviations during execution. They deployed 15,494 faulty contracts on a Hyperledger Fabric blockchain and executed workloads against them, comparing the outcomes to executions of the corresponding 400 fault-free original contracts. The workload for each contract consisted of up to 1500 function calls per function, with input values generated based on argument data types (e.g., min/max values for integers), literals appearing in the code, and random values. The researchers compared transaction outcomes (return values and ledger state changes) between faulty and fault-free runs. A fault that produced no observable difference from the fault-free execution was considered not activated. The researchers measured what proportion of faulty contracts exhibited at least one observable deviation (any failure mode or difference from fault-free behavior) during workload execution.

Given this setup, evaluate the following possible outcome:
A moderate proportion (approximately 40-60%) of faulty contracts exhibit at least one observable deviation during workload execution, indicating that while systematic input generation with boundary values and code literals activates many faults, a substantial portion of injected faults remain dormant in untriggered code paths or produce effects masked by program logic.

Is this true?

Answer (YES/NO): NO